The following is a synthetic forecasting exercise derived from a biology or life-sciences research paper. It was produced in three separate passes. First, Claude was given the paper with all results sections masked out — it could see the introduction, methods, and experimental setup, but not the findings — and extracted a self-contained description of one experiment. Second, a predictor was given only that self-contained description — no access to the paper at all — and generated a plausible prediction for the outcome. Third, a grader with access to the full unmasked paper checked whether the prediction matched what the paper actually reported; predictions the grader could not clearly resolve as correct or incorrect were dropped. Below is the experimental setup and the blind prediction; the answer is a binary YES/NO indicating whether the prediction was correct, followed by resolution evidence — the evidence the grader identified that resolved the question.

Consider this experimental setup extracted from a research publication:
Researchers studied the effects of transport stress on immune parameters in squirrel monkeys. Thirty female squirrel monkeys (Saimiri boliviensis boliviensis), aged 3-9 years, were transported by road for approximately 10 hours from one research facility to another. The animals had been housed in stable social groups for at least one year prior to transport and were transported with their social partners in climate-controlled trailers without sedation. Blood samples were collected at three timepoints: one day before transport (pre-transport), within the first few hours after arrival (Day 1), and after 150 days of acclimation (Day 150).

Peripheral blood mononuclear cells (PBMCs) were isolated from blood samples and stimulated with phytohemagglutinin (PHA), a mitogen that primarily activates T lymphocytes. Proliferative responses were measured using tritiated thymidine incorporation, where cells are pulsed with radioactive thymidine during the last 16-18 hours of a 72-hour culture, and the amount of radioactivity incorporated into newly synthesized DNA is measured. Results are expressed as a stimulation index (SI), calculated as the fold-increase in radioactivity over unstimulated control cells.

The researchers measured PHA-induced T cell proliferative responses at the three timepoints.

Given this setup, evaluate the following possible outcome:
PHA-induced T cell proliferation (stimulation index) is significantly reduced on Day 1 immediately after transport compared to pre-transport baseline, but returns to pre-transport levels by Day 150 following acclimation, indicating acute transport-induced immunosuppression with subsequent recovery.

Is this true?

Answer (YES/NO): NO